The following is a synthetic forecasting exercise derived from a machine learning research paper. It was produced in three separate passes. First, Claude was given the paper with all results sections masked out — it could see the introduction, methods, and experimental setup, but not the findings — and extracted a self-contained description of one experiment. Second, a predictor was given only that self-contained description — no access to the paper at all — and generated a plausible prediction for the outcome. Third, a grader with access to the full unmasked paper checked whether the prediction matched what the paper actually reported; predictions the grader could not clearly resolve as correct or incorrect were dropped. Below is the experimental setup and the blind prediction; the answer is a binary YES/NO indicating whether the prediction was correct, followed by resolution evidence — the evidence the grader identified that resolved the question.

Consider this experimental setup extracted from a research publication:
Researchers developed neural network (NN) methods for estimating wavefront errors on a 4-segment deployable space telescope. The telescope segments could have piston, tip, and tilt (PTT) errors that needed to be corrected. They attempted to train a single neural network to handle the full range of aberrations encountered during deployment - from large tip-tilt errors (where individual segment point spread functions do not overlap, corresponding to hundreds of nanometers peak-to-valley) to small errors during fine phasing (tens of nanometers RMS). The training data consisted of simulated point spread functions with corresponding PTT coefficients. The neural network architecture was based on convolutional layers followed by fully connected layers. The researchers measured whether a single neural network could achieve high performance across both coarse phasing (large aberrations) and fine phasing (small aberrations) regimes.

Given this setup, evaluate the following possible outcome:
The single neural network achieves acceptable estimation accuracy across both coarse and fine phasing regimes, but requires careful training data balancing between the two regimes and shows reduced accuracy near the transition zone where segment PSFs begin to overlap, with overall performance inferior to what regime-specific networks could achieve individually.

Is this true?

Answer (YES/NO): NO